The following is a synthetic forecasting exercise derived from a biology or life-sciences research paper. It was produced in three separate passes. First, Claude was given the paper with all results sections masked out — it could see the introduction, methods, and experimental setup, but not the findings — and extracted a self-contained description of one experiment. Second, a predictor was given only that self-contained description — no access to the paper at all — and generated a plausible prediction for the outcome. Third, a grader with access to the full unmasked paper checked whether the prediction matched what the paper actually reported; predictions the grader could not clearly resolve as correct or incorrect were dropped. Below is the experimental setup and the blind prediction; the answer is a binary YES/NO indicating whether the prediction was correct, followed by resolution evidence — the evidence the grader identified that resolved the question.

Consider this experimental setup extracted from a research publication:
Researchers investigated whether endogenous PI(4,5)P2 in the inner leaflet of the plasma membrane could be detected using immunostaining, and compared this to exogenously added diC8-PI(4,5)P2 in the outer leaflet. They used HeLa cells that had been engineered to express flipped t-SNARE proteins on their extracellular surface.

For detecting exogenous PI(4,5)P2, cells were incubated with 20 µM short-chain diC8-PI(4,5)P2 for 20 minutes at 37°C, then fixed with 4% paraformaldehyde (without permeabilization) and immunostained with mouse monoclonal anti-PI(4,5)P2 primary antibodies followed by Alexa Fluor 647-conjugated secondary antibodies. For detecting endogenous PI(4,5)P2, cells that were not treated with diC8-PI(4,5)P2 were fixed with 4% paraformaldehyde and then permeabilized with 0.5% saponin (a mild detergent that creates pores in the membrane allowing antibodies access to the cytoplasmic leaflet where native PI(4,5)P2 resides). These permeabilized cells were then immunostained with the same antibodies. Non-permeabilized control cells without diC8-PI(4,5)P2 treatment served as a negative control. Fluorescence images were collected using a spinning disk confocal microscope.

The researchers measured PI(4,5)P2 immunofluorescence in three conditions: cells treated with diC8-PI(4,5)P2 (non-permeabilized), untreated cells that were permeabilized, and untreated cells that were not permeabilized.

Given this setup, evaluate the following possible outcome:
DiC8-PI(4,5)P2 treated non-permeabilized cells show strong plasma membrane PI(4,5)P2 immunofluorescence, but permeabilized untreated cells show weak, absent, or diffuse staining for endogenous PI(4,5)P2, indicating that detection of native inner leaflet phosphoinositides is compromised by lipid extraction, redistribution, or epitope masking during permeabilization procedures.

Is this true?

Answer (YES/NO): NO